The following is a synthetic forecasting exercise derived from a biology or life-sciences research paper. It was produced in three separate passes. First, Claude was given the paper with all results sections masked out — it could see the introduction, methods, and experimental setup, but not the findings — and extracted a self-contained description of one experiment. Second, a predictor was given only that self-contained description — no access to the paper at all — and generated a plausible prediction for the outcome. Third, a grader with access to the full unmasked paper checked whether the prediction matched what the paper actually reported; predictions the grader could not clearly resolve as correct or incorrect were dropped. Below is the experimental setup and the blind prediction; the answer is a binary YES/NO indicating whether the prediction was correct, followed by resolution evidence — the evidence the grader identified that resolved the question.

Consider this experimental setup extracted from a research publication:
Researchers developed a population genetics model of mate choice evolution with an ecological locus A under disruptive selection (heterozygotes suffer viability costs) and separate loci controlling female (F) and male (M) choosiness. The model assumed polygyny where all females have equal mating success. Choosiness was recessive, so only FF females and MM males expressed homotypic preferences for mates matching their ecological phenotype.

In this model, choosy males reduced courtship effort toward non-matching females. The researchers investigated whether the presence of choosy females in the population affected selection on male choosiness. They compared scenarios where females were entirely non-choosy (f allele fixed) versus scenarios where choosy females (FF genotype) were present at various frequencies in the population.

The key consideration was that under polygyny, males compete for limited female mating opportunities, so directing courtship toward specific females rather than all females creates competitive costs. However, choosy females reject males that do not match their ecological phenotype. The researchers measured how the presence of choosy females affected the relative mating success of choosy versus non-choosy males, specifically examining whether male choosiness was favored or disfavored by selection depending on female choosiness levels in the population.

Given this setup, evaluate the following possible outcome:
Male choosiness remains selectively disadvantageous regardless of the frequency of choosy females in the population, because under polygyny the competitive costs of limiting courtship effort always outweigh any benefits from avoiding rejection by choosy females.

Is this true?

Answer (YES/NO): NO